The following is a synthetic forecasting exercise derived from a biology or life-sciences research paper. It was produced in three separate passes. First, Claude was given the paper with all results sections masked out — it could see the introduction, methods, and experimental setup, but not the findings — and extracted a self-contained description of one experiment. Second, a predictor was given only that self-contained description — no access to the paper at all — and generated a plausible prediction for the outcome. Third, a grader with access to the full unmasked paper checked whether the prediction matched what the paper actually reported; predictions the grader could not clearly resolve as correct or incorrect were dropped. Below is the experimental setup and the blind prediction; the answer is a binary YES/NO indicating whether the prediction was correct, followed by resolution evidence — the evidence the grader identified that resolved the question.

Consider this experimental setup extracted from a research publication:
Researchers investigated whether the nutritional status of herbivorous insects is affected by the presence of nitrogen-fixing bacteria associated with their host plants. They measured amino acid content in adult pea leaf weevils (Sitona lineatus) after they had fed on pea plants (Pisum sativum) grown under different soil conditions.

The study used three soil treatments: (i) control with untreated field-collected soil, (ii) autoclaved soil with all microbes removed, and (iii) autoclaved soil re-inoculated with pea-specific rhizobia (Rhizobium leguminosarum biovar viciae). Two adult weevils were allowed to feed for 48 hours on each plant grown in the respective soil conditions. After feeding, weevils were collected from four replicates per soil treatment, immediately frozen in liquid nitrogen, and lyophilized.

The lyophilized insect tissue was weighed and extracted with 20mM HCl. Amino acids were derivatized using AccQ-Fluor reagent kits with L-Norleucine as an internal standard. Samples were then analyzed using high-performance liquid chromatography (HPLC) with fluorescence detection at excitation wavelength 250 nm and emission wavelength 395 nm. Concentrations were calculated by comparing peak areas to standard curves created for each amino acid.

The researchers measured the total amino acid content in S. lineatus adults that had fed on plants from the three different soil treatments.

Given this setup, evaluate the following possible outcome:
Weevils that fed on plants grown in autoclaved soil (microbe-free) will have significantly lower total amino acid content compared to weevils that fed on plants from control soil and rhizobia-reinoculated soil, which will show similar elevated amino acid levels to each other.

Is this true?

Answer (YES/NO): NO